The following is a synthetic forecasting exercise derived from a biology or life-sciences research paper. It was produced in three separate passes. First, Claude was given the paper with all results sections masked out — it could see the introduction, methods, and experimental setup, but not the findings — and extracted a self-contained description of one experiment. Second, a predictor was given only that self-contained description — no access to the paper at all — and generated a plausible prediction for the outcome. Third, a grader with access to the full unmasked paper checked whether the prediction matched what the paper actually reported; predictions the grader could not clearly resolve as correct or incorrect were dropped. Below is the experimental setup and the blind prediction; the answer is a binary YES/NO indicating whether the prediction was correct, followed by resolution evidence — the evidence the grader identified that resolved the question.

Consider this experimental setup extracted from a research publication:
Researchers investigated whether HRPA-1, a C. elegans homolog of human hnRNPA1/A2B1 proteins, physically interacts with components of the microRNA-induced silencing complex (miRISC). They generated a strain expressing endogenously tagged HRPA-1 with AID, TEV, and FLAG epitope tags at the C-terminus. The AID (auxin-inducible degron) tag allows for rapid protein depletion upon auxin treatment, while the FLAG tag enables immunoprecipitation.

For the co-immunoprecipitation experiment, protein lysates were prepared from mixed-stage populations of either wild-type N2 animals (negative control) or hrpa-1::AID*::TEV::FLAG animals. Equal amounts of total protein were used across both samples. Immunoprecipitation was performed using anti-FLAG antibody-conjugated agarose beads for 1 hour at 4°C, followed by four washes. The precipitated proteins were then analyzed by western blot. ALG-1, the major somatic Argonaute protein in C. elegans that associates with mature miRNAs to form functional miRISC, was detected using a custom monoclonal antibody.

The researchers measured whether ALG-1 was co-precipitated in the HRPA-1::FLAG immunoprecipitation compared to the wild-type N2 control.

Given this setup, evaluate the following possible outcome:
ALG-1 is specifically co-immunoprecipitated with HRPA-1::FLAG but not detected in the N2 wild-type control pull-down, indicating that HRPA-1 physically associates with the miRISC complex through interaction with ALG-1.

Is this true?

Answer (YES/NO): YES